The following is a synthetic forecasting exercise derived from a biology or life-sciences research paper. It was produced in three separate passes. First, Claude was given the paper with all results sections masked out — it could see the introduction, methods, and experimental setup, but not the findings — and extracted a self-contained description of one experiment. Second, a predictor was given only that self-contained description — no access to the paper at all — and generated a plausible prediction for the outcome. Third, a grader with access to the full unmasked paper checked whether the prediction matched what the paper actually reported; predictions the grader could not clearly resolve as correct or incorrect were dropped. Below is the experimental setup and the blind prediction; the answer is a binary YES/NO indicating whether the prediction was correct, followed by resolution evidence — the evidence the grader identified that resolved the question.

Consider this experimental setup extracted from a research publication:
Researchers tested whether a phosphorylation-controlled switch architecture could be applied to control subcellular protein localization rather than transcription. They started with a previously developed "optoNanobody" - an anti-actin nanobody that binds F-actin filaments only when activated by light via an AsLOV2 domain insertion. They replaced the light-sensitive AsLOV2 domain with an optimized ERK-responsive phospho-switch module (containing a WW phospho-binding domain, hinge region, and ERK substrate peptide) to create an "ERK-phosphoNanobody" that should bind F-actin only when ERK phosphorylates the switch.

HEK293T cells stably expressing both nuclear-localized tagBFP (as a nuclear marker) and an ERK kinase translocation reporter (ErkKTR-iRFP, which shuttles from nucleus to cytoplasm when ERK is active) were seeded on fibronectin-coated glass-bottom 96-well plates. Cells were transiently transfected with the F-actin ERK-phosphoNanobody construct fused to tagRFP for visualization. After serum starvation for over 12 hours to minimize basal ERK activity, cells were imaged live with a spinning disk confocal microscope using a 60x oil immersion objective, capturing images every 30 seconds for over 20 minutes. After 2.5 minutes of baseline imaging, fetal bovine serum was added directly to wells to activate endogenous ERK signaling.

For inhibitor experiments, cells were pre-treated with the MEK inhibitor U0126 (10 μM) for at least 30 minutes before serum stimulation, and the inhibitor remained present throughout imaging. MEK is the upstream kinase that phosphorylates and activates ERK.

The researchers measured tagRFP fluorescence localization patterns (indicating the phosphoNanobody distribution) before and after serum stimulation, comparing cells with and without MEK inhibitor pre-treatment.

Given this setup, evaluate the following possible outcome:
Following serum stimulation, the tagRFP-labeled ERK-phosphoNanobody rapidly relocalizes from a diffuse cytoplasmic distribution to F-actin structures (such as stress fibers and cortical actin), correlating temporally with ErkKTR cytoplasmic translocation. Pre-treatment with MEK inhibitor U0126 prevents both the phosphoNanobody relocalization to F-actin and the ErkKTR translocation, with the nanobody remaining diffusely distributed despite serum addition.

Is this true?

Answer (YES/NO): YES